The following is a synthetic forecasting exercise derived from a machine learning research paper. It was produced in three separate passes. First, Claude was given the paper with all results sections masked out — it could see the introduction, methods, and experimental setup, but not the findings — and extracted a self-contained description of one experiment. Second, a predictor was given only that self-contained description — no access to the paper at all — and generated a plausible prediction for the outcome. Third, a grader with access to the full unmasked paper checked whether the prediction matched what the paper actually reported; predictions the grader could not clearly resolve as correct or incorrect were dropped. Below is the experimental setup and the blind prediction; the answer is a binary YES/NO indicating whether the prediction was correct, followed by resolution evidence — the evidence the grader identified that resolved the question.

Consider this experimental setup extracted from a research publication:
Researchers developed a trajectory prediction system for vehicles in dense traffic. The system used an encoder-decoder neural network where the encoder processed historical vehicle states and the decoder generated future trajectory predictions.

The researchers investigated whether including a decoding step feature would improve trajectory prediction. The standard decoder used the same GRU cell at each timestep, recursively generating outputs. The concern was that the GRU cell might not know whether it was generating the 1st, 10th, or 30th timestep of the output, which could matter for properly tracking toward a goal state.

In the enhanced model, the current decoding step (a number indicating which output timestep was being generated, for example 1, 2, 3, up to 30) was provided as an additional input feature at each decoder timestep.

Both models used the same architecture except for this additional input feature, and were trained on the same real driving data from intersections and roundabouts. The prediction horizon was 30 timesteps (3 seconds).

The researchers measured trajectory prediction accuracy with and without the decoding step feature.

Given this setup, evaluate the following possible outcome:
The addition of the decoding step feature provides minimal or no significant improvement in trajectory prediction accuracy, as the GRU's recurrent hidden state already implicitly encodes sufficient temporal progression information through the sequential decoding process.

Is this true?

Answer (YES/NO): NO